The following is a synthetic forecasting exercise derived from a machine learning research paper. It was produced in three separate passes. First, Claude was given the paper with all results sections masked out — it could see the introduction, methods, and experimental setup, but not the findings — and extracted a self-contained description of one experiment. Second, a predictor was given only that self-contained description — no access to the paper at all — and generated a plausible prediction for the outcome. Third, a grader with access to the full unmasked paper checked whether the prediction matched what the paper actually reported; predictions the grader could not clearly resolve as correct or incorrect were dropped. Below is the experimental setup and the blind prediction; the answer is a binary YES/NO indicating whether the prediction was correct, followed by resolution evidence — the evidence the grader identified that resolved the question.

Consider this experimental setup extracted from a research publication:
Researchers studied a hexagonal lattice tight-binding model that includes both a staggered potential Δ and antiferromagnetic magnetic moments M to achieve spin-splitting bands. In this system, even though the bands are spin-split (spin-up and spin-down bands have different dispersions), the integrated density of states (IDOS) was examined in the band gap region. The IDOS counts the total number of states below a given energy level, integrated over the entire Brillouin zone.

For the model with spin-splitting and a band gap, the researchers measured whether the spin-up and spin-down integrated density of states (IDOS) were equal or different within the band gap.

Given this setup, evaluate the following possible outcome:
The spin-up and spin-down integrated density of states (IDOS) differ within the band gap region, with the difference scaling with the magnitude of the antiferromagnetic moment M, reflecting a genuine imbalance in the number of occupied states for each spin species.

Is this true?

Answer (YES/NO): NO